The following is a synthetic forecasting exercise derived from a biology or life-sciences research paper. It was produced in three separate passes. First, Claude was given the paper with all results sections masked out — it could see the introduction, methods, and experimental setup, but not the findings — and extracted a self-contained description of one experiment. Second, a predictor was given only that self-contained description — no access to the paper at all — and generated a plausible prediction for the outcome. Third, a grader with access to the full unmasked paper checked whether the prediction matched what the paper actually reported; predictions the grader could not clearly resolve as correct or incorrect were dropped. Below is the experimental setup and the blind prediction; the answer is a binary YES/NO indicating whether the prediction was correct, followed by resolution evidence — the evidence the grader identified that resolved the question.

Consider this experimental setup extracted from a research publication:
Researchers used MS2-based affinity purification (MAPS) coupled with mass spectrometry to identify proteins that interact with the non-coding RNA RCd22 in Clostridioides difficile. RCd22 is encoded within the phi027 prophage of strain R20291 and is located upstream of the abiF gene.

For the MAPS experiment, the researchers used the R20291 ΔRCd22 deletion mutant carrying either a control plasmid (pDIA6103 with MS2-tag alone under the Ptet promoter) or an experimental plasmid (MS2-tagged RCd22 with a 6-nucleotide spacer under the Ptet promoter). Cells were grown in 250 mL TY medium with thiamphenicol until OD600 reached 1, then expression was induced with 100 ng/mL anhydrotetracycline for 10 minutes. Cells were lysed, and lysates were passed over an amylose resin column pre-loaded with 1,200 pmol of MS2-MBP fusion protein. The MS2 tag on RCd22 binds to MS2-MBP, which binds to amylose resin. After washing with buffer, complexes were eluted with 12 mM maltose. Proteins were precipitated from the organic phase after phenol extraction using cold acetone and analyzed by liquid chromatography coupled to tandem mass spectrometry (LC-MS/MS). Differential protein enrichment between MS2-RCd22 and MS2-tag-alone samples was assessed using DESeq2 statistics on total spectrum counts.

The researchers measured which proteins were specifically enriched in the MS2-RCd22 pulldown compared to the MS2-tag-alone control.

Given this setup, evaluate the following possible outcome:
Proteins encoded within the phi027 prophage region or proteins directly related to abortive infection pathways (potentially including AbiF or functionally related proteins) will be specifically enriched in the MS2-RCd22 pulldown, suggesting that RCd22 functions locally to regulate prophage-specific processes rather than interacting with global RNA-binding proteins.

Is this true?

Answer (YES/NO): YES